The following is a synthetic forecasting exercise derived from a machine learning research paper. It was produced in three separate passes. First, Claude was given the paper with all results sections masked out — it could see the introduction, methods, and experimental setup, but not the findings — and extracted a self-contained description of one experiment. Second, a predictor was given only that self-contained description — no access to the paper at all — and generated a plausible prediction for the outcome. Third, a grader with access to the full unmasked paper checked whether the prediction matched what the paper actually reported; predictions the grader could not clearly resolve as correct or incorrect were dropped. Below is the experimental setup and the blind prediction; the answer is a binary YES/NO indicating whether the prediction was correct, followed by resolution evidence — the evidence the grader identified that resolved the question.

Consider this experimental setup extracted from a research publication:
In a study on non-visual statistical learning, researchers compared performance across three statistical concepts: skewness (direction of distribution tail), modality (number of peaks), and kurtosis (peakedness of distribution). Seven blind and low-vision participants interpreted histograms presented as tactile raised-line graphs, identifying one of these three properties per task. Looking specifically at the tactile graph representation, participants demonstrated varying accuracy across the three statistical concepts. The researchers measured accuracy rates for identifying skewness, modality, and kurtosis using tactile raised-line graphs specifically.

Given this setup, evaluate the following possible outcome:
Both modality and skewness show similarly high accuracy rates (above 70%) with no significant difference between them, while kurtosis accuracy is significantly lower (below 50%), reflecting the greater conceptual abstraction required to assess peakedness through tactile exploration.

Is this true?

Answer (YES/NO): NO